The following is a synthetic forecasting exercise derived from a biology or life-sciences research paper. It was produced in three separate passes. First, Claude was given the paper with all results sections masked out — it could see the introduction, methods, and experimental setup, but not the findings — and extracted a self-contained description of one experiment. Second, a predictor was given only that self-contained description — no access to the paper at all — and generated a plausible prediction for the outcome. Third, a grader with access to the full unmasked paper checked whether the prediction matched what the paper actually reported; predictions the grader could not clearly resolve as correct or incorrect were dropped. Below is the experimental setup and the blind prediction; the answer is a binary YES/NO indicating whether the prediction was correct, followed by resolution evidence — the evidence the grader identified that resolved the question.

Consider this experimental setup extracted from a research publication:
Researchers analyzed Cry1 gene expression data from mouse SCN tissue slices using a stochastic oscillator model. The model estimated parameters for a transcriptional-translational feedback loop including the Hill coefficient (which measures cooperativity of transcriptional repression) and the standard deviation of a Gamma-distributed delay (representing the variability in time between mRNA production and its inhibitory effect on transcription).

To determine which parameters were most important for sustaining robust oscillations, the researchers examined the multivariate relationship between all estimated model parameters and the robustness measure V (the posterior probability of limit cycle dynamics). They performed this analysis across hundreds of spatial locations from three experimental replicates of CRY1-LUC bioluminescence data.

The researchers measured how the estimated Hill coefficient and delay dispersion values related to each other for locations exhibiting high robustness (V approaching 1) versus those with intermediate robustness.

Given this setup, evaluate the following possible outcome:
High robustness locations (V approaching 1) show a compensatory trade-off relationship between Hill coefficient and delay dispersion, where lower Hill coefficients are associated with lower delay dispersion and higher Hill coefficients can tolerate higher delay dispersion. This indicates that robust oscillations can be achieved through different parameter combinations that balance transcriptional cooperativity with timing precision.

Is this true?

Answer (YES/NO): YES